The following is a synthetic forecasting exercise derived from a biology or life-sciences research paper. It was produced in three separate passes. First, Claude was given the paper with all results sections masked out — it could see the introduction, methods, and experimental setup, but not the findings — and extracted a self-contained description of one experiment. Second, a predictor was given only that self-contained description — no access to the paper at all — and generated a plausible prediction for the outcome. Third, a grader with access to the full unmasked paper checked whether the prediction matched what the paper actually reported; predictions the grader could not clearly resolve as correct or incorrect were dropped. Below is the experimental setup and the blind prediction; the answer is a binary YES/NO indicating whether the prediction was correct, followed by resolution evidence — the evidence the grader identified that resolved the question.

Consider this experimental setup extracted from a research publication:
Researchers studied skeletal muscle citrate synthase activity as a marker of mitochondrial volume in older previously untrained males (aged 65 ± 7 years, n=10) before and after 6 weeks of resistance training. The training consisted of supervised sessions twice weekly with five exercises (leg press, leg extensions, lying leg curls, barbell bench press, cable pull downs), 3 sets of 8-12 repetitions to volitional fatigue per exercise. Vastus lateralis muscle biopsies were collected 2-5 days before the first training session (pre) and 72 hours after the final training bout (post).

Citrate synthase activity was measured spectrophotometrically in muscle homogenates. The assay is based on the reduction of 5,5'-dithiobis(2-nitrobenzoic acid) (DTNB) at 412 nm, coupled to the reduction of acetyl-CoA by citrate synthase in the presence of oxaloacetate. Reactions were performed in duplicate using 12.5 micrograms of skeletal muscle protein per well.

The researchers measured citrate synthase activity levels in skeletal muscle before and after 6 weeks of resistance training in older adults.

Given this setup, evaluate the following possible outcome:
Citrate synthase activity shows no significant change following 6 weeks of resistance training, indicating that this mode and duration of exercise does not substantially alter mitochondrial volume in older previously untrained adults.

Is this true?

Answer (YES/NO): YES